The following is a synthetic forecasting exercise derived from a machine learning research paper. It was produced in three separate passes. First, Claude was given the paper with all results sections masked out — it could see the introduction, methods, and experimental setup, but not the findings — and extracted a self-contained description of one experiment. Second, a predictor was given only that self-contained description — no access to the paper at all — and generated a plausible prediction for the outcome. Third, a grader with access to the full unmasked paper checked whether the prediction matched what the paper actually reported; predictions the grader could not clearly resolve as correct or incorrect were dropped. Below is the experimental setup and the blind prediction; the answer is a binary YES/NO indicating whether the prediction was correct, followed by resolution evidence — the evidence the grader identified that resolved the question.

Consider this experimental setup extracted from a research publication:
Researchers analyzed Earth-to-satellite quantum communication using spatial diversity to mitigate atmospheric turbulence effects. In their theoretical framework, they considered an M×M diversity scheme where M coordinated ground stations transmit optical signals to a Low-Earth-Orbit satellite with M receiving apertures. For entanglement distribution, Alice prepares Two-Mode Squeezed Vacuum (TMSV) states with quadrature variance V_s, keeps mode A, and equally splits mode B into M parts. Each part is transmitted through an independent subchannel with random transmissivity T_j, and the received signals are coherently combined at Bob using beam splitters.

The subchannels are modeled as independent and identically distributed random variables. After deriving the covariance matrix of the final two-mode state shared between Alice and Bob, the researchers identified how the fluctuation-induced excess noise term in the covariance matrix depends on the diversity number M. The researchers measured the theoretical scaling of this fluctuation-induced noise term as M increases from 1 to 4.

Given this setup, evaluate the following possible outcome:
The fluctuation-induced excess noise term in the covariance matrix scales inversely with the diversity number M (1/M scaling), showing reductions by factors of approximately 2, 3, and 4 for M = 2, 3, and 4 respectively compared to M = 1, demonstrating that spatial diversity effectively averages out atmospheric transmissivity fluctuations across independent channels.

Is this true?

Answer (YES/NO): YES